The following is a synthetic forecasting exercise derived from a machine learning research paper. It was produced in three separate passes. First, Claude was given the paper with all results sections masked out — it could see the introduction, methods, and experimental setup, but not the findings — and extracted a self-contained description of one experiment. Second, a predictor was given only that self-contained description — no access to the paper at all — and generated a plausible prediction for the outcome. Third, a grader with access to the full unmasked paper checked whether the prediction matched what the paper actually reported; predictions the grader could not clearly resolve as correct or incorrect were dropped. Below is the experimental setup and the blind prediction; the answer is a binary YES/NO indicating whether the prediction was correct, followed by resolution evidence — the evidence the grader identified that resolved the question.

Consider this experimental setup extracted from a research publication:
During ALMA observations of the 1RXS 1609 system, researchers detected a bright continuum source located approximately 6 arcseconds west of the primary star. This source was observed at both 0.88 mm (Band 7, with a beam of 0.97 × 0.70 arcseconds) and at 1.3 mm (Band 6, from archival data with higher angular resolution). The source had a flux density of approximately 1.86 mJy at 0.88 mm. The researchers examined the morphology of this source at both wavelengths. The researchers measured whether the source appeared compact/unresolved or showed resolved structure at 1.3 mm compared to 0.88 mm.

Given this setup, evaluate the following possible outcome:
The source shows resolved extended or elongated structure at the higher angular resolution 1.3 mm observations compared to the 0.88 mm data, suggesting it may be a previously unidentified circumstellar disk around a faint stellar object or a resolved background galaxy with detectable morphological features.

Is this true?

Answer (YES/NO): YES